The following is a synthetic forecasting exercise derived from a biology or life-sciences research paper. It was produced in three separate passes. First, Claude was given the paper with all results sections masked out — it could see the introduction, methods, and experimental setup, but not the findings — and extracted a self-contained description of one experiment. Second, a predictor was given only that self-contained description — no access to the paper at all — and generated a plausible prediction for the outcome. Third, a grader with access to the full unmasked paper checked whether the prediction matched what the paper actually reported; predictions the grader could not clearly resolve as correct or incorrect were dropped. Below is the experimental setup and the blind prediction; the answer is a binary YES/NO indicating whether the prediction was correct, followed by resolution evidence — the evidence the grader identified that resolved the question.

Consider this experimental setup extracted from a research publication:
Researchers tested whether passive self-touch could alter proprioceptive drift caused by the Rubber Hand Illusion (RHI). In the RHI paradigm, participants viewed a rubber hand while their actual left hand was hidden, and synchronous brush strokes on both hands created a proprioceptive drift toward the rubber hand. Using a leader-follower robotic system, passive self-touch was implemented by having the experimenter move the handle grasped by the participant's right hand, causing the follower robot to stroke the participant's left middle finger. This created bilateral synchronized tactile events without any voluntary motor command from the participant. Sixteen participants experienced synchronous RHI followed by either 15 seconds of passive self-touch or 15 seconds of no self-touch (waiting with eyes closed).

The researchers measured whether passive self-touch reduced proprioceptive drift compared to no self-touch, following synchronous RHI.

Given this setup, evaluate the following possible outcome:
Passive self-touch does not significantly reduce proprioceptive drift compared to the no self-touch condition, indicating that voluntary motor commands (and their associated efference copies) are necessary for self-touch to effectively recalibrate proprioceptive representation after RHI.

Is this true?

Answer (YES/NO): YES